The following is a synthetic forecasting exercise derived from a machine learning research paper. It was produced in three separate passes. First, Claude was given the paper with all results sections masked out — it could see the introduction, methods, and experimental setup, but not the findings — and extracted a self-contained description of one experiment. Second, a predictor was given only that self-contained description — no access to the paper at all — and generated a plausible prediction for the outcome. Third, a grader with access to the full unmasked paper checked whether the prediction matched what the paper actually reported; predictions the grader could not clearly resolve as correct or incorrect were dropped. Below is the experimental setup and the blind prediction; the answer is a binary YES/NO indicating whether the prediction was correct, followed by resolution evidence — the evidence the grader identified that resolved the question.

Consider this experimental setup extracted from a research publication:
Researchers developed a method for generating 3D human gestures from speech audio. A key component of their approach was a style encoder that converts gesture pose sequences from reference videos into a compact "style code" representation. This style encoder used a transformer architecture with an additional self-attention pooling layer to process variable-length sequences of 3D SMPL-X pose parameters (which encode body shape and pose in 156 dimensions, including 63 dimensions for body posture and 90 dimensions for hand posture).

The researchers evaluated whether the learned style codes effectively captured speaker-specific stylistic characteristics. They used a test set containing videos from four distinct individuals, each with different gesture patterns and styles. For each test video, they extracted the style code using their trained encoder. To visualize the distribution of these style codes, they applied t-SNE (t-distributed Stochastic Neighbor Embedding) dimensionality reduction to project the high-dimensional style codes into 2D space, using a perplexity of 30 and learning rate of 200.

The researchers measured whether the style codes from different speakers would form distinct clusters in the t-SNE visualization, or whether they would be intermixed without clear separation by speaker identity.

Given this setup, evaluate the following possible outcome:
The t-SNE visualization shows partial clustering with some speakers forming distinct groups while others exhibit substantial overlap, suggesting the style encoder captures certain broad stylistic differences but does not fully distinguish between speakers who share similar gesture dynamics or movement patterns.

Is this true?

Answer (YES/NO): NO